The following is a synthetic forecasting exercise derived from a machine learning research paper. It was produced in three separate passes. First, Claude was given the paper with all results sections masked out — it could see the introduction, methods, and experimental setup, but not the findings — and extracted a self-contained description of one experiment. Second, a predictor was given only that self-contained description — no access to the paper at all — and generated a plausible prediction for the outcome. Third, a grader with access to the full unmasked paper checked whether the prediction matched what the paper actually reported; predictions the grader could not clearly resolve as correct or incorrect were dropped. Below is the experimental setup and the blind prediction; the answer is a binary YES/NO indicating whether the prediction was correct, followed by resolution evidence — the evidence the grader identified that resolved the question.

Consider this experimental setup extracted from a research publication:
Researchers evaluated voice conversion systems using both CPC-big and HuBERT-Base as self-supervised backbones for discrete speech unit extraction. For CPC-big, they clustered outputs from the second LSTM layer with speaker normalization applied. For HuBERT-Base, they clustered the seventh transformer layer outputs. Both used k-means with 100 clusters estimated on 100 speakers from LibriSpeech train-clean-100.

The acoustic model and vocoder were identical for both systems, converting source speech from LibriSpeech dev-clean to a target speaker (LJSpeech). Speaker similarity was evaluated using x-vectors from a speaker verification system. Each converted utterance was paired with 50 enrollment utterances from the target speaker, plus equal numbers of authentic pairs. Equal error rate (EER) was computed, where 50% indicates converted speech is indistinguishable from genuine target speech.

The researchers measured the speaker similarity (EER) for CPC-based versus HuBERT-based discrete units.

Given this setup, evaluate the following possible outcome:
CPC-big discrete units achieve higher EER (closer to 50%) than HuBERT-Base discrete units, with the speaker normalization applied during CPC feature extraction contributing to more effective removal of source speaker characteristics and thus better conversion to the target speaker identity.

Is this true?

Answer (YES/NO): YES